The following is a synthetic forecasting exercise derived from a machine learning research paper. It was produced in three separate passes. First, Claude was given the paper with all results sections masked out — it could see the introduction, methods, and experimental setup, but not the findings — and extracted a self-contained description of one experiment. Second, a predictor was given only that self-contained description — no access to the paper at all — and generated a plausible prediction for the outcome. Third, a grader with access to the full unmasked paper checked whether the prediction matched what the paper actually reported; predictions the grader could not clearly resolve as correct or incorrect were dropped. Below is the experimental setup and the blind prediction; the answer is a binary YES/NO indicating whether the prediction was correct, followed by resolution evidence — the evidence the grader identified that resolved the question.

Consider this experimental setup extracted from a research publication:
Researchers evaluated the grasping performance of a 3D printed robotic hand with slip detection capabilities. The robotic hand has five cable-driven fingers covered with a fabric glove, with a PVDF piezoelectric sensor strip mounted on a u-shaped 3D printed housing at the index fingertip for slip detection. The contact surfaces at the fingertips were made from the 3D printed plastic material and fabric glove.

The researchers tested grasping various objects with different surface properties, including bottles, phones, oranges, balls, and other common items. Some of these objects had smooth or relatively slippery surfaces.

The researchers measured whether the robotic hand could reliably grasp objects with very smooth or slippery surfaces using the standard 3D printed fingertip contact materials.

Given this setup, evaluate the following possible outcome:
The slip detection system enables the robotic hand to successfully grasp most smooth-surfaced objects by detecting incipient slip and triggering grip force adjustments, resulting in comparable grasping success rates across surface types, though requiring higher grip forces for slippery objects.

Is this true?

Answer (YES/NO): NO